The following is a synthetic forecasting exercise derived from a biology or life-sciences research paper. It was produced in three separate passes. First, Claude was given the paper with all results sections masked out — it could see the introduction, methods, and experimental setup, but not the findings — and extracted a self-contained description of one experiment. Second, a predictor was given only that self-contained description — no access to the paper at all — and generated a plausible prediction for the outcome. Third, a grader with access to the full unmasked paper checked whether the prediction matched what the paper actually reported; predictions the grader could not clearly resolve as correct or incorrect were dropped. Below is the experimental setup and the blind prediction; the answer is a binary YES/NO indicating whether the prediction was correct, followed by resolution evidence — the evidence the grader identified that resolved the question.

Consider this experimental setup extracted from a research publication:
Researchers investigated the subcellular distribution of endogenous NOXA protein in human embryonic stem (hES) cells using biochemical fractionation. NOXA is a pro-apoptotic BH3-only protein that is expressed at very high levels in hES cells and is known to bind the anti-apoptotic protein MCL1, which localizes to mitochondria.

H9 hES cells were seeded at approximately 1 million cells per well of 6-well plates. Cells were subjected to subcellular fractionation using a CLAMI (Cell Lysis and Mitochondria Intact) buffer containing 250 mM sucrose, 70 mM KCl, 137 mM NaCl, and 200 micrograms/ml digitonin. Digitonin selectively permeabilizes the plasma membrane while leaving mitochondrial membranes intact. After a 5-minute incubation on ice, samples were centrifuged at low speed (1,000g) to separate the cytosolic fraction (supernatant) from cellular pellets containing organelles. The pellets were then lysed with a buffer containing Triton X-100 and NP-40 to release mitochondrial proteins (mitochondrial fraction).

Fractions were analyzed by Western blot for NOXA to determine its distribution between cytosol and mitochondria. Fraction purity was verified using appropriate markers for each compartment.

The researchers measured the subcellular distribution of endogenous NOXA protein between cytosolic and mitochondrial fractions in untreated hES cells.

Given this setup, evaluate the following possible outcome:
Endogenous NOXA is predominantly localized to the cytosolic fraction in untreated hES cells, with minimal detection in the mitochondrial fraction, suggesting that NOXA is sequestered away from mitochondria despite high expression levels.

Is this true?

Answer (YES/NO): NO